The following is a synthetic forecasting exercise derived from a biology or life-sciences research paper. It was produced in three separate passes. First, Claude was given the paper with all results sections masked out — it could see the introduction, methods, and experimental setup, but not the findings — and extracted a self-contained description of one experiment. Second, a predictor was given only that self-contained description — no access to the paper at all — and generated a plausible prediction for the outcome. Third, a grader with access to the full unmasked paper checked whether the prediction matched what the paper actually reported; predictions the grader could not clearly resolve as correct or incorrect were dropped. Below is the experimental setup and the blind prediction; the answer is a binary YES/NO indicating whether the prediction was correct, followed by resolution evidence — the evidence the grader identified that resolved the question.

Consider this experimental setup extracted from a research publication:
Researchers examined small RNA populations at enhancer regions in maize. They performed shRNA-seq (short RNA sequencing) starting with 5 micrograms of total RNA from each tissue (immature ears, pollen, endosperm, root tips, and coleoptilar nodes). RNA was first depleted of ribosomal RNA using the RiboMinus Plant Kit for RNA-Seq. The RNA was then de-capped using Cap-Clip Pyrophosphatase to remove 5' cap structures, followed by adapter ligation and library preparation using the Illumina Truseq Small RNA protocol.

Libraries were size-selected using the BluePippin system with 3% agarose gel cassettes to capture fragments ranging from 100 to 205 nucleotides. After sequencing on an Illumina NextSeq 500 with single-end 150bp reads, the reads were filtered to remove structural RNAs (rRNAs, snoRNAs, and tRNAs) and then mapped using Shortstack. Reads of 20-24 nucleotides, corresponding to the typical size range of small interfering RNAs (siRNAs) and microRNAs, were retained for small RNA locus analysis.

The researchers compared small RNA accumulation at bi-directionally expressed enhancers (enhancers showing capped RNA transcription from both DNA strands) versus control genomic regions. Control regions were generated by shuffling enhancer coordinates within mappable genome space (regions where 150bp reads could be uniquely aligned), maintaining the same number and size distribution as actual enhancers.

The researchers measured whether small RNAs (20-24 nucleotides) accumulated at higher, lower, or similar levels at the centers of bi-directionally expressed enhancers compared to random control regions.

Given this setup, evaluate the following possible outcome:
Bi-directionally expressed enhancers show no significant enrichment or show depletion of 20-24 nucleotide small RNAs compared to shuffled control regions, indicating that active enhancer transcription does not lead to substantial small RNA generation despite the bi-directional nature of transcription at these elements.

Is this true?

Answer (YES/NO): NO